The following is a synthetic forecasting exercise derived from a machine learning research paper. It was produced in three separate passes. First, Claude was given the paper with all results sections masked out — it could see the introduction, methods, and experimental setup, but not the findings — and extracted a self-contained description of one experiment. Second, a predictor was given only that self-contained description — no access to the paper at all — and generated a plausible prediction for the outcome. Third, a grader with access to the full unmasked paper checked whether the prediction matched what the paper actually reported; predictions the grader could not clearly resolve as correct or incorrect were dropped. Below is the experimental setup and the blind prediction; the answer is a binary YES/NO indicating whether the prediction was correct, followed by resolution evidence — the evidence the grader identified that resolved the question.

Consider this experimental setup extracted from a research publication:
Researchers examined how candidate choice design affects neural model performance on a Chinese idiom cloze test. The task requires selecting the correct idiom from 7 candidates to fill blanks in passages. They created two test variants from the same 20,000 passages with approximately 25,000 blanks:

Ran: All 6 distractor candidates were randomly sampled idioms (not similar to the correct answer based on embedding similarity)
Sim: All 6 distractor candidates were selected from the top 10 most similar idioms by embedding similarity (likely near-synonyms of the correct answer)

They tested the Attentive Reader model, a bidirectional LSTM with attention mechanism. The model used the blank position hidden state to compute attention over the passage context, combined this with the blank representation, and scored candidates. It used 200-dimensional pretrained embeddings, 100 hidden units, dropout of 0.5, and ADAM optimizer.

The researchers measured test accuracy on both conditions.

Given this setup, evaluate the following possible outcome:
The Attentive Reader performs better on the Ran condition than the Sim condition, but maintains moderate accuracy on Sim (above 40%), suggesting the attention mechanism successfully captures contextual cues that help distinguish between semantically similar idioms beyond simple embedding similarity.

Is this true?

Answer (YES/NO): YES